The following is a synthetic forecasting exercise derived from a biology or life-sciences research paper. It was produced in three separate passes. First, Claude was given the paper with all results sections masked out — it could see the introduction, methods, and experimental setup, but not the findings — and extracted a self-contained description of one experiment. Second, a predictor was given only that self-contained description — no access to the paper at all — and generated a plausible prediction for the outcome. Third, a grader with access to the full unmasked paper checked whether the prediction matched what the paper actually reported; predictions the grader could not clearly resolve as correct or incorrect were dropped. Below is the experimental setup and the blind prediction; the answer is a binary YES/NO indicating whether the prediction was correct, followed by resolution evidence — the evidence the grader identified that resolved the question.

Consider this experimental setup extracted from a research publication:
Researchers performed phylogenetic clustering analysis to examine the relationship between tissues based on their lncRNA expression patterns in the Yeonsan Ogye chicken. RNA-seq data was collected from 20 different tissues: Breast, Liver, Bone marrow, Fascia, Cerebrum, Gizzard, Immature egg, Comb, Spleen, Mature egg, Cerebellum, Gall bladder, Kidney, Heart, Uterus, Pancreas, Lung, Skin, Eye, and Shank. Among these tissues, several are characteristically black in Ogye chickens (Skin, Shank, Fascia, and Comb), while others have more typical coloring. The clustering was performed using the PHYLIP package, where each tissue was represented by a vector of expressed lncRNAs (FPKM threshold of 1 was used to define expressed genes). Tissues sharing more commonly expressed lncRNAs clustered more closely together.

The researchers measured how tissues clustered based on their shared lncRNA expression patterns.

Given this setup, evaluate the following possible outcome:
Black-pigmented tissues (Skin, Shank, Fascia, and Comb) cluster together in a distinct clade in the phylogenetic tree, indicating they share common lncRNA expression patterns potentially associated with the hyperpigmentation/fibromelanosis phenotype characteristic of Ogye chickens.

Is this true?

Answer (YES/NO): YES